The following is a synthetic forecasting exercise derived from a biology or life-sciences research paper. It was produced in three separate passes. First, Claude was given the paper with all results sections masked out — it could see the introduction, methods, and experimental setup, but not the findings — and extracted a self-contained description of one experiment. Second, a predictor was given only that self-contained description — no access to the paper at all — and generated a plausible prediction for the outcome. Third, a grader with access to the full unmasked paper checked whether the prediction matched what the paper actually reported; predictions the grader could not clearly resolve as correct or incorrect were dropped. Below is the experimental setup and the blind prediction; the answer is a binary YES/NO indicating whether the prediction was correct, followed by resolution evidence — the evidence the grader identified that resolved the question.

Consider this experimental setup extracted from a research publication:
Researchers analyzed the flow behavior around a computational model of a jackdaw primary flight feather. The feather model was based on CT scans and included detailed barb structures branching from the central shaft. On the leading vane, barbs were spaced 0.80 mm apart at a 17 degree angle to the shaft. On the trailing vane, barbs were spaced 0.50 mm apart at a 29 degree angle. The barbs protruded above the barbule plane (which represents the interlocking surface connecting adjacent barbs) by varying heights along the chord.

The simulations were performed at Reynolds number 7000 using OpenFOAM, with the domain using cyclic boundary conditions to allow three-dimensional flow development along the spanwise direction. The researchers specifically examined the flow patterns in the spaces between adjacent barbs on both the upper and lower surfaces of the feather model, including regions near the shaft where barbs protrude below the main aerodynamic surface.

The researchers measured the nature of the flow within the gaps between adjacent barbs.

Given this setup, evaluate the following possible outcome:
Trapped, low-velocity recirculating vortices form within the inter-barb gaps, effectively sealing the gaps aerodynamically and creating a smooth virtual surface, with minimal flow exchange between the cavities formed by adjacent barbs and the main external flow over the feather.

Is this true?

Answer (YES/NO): NO